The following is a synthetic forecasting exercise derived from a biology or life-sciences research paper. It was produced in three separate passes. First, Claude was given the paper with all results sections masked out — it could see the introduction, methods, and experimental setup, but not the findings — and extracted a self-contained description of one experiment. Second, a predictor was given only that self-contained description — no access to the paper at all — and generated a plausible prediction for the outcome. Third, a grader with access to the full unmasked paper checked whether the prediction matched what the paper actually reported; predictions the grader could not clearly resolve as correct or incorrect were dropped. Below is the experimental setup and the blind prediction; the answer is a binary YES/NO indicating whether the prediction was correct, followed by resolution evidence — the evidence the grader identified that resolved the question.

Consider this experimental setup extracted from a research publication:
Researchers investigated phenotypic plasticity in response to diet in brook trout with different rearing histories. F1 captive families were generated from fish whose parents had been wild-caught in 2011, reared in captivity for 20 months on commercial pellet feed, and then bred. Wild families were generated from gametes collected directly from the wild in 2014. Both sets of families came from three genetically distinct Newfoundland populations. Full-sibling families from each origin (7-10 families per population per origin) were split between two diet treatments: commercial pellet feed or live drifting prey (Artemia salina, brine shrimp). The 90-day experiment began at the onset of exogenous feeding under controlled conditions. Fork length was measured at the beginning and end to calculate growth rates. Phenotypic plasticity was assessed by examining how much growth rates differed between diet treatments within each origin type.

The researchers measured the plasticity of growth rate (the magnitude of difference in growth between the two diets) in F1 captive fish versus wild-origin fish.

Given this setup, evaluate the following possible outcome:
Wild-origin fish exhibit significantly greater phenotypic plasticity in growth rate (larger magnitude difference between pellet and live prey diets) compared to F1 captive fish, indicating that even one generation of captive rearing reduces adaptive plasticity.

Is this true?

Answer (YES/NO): NO